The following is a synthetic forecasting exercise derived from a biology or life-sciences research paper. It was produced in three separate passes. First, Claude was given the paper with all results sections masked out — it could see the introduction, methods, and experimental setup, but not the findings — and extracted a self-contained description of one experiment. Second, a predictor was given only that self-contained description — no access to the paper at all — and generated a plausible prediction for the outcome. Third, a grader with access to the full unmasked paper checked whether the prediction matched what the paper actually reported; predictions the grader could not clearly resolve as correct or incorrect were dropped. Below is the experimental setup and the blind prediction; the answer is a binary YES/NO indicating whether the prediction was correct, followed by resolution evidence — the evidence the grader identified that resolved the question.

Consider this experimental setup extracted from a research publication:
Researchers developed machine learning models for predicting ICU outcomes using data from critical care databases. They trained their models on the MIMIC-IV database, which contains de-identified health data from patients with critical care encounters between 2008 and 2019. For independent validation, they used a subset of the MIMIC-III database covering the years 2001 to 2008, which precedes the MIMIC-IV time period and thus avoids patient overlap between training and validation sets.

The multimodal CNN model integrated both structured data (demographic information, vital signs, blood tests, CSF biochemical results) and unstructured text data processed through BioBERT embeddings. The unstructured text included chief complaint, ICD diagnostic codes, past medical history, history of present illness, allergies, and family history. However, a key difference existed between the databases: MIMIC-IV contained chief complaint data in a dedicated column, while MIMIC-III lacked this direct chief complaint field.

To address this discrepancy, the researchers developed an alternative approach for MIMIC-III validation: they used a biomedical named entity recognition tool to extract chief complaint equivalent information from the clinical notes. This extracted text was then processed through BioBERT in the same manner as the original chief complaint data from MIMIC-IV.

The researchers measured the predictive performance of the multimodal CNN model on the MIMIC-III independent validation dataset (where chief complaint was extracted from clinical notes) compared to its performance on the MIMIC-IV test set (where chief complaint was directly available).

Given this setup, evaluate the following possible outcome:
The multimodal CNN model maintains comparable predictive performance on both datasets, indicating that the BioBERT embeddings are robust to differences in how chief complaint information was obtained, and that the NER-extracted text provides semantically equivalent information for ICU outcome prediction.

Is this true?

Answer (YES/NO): YES